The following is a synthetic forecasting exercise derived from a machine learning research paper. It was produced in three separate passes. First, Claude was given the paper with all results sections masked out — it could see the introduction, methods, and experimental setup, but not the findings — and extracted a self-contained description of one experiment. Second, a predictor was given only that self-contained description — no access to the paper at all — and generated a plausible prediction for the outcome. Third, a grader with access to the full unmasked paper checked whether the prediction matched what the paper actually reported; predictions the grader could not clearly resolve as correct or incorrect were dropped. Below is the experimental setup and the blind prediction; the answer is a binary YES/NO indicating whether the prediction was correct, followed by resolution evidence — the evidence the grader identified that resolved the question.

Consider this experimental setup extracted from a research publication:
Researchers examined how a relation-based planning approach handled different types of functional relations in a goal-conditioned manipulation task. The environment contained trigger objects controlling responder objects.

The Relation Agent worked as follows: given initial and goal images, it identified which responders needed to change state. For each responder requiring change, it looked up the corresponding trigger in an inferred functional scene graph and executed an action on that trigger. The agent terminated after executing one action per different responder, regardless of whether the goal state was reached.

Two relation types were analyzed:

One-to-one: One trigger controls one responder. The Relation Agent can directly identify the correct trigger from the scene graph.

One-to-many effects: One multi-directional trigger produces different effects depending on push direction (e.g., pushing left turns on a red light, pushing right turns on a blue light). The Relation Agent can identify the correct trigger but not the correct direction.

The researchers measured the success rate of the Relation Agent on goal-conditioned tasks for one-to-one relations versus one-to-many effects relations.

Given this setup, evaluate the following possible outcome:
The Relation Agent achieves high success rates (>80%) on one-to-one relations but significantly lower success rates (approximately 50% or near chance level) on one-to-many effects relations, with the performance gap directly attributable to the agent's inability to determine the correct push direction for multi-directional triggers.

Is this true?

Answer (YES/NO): NO